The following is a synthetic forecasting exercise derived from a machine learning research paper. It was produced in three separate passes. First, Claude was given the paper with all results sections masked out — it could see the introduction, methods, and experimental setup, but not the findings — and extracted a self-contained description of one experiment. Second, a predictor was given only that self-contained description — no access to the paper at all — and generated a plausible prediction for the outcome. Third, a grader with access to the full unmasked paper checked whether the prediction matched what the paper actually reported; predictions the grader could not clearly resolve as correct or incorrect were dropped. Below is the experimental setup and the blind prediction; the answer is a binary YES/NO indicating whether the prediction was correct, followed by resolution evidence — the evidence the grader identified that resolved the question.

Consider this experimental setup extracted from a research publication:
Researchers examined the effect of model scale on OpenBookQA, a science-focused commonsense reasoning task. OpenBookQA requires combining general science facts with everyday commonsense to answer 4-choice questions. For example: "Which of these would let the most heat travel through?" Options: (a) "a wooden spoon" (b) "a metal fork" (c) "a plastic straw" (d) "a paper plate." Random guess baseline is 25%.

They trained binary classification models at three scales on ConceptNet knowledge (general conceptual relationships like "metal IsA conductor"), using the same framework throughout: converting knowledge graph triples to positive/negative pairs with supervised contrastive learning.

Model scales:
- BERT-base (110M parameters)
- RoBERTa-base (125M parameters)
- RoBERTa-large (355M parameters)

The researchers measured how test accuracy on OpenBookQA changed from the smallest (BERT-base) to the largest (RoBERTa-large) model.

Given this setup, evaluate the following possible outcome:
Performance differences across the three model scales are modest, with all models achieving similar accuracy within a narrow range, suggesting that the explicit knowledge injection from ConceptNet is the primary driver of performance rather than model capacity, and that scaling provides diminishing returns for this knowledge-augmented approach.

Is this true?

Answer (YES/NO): NO